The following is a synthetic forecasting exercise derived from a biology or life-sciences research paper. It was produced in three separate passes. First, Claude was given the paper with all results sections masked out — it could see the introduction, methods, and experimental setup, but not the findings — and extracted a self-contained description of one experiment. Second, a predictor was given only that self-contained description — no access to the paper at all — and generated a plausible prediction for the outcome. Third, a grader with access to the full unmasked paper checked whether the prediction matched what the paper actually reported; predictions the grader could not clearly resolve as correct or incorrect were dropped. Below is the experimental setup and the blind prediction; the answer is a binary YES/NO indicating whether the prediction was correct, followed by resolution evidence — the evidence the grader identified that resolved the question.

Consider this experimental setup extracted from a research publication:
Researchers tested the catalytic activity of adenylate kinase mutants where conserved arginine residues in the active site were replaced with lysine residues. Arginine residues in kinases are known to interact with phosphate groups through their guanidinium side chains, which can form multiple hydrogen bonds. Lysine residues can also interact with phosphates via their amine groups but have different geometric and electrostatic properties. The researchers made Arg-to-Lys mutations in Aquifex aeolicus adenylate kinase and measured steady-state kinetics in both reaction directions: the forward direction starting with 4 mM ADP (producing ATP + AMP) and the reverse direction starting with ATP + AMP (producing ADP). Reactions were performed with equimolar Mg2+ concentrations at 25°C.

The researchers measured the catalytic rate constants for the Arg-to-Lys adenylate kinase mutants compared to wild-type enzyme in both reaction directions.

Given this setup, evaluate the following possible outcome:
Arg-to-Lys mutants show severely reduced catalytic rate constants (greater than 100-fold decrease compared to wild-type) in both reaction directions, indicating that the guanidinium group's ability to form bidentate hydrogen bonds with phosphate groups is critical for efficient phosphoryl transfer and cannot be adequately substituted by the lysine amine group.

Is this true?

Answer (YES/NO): YES